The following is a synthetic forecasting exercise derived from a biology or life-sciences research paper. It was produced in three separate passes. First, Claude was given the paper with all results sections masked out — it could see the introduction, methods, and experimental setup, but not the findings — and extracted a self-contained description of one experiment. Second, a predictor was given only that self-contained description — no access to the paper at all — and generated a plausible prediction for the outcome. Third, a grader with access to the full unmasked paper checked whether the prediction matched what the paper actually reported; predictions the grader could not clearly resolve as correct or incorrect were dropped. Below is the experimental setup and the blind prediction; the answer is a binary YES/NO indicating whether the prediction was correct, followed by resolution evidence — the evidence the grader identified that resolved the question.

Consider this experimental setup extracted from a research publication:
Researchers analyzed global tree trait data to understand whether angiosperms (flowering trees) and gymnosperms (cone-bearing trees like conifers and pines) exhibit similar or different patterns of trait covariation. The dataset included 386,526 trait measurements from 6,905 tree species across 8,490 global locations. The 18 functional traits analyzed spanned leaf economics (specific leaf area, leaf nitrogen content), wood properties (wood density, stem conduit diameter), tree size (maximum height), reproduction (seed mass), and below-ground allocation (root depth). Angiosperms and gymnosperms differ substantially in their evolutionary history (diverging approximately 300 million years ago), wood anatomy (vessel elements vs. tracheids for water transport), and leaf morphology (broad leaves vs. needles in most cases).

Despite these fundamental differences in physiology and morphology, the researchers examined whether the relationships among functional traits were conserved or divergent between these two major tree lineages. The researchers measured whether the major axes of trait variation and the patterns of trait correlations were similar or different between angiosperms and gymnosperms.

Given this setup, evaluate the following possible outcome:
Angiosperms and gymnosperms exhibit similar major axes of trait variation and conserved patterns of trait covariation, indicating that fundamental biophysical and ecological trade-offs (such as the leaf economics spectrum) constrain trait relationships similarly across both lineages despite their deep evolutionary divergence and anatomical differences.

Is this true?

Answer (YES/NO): YES